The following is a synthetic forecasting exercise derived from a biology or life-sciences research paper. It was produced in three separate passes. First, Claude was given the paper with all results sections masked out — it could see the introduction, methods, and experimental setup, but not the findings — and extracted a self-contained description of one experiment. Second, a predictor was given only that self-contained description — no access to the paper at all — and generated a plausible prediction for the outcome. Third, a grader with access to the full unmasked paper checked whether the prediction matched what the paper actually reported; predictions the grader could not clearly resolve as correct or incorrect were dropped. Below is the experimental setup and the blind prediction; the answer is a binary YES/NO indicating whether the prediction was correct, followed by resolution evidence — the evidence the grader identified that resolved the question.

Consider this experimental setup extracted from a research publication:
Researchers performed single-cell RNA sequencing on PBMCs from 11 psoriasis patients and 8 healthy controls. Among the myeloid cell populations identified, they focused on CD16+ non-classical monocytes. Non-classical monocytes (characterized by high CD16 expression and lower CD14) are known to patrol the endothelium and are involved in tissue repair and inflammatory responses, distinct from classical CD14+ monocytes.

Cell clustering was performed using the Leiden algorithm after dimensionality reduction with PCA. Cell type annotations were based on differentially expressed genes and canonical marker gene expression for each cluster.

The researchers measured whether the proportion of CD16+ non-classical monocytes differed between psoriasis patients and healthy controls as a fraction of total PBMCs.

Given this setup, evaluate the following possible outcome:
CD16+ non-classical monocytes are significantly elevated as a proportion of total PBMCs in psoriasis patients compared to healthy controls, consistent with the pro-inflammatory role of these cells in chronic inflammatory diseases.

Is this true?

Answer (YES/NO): NO